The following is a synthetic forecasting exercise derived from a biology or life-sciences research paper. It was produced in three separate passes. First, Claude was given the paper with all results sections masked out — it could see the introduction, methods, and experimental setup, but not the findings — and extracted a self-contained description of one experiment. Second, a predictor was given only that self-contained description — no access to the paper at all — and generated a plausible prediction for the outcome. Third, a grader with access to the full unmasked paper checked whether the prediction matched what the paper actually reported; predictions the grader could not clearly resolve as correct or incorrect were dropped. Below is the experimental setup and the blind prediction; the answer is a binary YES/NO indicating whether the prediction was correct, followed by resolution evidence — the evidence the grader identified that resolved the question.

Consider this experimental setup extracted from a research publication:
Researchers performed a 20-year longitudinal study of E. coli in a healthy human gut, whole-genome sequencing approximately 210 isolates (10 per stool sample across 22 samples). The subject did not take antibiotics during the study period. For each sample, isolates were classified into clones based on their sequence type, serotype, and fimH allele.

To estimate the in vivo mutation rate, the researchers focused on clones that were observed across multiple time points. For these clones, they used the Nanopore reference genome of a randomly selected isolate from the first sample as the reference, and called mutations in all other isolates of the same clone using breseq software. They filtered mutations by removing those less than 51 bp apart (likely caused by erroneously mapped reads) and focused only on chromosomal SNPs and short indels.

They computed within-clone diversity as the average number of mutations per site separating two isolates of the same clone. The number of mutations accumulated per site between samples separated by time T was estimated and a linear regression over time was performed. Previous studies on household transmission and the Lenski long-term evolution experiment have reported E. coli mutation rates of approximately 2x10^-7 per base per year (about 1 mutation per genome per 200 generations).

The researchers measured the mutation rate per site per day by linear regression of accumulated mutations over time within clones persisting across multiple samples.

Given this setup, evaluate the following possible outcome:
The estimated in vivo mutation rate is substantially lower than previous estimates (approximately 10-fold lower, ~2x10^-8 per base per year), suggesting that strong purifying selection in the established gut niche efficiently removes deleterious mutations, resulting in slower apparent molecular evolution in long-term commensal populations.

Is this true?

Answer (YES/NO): NO